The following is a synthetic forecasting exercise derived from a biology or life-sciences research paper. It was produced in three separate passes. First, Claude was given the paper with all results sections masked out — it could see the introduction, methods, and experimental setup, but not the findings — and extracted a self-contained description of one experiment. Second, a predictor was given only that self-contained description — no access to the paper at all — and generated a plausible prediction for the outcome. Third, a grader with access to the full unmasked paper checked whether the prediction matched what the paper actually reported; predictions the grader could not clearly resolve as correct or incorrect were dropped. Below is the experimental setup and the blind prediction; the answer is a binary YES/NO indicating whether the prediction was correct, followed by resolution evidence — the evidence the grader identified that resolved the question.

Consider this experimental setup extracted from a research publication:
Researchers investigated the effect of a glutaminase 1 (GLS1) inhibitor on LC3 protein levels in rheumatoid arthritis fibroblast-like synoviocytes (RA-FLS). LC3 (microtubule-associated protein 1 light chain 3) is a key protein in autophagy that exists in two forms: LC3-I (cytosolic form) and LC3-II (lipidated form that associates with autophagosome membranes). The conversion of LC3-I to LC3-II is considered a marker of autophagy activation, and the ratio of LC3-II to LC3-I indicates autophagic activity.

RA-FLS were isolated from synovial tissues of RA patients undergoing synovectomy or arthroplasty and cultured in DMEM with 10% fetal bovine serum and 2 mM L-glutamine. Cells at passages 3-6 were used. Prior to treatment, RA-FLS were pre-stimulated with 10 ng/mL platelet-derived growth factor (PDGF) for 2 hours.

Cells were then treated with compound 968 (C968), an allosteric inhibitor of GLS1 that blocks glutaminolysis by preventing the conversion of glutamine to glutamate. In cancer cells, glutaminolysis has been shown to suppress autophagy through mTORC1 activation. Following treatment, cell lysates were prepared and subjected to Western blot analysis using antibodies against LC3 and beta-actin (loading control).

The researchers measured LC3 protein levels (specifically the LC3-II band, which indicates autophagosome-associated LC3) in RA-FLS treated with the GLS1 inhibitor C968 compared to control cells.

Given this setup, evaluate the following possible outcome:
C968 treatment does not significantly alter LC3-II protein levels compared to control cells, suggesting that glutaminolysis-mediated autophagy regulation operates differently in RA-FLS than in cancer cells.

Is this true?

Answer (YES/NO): NO